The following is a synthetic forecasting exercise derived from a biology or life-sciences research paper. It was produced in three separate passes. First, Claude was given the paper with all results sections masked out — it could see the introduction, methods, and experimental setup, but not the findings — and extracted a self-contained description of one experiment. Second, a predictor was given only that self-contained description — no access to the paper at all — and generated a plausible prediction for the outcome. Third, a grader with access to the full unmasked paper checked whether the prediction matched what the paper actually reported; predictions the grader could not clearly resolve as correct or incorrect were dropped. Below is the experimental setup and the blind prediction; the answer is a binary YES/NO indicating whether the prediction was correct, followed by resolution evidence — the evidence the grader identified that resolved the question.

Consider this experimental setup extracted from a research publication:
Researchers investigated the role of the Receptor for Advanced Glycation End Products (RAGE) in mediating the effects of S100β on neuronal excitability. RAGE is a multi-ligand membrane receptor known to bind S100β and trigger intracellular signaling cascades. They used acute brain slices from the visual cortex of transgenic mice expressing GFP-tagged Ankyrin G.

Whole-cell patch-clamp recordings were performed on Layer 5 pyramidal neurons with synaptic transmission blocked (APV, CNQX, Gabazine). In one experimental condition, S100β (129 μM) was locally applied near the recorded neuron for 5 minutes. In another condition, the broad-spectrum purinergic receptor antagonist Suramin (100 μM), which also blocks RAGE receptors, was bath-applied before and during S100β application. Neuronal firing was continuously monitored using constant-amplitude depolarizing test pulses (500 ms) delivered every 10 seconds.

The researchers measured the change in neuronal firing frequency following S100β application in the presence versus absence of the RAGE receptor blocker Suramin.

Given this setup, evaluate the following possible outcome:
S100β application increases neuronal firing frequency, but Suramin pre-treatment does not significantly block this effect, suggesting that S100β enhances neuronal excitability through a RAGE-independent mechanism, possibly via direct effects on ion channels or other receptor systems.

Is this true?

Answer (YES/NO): YES